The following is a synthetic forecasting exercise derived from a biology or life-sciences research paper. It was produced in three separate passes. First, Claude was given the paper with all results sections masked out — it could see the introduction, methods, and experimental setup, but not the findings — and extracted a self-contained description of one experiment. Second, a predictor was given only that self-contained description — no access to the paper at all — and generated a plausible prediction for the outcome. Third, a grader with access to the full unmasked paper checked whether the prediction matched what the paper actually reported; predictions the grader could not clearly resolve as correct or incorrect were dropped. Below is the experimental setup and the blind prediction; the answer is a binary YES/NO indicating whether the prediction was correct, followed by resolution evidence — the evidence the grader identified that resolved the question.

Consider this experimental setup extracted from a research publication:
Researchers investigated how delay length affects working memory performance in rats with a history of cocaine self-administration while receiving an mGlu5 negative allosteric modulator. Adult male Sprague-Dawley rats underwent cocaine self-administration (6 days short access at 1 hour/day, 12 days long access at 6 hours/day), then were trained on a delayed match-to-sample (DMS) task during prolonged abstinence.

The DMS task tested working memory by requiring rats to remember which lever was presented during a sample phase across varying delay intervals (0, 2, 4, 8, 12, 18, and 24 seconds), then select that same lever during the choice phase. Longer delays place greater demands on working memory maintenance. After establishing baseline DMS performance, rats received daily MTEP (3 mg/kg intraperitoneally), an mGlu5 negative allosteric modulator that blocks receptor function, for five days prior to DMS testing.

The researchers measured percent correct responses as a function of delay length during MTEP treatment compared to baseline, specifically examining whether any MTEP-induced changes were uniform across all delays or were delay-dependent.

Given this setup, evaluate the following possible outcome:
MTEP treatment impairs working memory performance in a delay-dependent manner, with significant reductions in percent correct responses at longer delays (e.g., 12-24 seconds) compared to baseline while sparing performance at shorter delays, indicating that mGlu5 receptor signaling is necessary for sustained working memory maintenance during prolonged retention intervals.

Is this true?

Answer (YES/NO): YES